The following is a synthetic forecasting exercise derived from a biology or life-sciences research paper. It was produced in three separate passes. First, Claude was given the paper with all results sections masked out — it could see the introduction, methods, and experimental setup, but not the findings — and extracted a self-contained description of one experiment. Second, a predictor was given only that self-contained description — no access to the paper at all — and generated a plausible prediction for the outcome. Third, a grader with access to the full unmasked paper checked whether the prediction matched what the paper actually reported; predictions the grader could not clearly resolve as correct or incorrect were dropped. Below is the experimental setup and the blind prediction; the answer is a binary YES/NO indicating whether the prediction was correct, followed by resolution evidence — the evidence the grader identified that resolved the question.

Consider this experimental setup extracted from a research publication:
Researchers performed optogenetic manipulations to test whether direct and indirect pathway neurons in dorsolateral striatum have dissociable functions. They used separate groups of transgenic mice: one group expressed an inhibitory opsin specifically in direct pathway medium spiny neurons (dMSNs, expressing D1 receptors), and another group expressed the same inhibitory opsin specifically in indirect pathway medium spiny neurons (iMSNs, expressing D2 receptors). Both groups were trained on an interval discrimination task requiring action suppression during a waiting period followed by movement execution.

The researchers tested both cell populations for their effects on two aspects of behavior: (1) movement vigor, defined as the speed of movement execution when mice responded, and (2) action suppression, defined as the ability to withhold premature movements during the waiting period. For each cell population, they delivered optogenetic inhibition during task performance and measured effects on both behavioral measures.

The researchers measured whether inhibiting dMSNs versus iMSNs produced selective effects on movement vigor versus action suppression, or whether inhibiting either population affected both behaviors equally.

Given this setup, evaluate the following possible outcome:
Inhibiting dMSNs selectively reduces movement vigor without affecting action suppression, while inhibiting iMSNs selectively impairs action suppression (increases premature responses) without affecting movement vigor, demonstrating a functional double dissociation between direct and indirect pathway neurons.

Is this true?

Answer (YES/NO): YES